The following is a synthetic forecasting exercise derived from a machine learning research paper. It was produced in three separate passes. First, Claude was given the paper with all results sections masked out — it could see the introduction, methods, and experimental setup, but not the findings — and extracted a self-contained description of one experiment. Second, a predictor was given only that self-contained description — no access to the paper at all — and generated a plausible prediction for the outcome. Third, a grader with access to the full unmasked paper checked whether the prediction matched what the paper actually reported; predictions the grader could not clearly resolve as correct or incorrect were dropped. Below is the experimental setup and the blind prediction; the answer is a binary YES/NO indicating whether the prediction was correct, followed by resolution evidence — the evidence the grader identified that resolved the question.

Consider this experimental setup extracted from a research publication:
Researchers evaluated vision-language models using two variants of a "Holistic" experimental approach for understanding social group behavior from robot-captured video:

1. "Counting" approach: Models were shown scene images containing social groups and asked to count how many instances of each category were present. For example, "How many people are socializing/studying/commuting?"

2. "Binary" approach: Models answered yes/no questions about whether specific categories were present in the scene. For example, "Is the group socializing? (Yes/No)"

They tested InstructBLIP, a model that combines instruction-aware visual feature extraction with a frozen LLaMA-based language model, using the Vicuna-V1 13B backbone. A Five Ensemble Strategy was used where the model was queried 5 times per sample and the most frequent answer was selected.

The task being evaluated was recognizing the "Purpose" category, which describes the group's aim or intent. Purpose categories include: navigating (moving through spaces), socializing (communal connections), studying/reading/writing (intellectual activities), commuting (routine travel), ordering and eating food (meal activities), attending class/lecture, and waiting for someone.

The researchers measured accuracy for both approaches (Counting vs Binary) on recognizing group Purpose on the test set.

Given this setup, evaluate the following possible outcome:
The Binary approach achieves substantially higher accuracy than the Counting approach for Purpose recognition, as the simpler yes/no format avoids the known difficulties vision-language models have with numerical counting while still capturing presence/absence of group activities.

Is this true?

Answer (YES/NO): YES